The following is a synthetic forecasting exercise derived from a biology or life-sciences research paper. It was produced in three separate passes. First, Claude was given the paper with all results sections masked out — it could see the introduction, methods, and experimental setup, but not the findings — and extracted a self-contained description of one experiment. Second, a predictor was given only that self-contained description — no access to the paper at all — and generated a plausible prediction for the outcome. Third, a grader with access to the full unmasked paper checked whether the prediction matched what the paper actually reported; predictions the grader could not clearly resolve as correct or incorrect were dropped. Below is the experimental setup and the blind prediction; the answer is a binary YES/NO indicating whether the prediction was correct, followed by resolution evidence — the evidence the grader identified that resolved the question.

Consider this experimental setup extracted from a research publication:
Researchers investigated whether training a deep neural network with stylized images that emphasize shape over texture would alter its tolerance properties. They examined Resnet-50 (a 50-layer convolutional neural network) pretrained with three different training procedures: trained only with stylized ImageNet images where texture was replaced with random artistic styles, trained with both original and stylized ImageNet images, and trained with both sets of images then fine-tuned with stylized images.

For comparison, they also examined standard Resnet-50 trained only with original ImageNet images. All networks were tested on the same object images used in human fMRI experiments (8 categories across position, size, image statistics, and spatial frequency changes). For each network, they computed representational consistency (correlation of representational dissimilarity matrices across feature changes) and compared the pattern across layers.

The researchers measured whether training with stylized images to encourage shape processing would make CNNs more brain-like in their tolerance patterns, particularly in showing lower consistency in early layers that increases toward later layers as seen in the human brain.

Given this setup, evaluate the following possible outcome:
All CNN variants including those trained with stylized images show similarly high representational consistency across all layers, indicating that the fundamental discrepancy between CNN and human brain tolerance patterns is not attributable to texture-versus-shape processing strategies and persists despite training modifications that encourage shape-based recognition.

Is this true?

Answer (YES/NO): NO